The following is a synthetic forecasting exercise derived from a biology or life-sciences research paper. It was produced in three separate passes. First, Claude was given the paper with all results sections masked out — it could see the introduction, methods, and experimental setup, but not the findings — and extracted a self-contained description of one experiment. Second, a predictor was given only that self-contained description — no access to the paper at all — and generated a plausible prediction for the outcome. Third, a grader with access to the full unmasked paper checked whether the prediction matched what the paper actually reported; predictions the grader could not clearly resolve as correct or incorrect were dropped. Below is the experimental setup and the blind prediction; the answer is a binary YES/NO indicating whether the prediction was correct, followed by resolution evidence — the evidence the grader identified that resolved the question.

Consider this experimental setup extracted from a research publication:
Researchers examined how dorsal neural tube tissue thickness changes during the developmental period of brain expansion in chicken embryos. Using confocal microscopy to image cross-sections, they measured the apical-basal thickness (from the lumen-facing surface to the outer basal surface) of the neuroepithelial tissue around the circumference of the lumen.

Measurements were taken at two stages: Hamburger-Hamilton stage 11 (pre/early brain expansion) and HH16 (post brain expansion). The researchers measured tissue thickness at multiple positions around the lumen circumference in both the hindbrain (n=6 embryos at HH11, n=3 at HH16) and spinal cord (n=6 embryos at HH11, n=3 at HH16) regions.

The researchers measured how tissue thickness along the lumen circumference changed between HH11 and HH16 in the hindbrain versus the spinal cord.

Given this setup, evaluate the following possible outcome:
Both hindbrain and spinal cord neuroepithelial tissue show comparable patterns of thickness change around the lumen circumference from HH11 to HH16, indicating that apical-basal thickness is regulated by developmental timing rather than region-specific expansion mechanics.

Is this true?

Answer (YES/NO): NO